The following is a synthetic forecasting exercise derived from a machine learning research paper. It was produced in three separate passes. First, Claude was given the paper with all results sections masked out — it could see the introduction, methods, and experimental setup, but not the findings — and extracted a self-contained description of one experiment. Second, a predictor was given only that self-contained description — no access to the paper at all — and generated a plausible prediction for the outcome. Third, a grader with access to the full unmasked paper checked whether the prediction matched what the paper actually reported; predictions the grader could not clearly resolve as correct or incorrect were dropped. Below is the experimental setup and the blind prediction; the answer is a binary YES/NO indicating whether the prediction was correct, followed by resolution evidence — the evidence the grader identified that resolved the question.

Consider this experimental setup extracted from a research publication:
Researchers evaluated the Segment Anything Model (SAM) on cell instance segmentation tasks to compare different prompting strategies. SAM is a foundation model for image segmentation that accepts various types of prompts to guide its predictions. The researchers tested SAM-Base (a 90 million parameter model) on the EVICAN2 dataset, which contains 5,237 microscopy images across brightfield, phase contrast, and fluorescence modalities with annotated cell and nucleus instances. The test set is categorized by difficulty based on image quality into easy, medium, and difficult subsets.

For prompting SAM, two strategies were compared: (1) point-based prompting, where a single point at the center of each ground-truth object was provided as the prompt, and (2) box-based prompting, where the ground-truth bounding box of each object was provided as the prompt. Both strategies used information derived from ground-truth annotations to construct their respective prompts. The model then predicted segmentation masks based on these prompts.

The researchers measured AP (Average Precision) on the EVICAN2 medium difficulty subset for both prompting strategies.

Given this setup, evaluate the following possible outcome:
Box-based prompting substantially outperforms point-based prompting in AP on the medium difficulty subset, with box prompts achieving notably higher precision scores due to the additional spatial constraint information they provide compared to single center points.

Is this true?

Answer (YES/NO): YES